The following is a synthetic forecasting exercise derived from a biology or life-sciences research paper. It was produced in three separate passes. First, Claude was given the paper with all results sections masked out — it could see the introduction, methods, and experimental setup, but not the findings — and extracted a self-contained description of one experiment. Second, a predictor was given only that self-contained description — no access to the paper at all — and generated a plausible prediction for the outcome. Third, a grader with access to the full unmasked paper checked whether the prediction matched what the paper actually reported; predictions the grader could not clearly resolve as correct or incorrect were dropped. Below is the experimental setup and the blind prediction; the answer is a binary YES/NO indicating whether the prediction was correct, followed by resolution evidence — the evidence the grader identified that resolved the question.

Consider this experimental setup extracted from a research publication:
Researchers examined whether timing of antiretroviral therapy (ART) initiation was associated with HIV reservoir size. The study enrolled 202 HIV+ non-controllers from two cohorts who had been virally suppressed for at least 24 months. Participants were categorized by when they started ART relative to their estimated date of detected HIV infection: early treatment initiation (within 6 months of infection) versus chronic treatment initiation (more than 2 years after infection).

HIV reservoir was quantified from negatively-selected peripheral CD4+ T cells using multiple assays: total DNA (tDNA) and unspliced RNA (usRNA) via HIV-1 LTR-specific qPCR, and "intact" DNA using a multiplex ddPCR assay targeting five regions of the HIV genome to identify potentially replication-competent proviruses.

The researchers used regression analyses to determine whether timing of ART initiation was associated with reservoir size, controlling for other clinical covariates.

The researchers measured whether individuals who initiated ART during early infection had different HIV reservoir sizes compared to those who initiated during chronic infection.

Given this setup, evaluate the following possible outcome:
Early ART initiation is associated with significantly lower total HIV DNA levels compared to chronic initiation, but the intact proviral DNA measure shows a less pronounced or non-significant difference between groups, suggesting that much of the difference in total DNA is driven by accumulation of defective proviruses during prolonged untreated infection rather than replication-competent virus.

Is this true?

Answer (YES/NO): NO